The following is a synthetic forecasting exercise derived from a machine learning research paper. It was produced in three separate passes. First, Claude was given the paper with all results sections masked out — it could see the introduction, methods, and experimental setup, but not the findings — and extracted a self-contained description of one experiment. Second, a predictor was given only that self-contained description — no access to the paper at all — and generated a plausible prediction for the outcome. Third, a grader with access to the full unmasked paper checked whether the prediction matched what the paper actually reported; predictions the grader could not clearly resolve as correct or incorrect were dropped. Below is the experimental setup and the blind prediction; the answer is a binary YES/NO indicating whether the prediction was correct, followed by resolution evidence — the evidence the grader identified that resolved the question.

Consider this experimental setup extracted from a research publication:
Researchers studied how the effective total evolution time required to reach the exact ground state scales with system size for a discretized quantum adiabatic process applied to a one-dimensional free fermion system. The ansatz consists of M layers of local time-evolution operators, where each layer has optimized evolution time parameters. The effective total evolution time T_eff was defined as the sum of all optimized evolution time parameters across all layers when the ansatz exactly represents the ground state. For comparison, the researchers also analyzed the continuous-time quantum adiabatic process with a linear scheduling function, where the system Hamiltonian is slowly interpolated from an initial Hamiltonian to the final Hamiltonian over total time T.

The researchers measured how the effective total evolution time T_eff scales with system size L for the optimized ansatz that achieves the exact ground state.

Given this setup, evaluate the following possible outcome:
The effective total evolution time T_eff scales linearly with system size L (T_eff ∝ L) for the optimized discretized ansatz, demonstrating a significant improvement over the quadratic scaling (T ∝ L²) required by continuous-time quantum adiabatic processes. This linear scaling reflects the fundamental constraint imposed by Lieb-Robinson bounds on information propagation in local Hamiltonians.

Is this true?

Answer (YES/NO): YES